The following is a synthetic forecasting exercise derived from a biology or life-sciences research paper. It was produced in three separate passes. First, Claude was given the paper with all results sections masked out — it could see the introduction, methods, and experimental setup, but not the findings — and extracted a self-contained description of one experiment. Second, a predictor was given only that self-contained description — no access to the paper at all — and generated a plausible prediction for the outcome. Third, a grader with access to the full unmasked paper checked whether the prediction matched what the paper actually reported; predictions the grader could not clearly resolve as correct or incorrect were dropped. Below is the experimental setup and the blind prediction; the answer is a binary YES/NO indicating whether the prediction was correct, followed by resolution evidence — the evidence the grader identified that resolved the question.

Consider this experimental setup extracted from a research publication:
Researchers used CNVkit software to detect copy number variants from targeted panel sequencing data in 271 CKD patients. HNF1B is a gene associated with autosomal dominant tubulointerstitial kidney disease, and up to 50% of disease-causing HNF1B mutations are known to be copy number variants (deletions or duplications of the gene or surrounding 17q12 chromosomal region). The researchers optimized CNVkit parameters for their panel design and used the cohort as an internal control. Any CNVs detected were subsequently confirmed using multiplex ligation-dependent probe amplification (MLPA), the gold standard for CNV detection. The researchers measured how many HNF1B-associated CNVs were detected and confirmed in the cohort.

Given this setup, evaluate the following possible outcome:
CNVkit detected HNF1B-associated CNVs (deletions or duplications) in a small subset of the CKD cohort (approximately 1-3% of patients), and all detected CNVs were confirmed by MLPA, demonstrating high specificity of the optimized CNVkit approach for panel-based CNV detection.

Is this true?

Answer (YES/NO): NO